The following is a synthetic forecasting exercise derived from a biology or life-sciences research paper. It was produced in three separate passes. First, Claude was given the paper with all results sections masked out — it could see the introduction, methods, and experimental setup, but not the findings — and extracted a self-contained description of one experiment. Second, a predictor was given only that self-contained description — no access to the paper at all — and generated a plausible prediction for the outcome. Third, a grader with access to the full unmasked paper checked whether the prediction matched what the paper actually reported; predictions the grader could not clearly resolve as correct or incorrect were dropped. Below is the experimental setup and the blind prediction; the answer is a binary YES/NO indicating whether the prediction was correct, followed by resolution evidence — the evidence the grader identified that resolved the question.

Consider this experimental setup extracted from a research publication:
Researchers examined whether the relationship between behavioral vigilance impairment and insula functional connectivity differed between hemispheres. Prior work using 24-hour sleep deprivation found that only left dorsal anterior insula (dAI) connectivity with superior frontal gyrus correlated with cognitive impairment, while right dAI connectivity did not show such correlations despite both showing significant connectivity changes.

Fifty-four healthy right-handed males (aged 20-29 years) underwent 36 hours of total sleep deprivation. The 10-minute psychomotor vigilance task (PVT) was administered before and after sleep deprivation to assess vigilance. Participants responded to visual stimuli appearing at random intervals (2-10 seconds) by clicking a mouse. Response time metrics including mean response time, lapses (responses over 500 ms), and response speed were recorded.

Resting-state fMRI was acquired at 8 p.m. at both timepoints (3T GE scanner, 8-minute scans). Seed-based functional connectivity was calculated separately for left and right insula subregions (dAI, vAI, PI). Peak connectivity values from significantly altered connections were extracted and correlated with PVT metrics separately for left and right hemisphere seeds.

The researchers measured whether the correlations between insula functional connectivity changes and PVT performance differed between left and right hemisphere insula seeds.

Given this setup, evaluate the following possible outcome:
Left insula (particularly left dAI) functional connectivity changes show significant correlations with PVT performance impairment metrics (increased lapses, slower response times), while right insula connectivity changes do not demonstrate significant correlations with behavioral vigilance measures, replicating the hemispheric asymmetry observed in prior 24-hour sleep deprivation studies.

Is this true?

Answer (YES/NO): NO